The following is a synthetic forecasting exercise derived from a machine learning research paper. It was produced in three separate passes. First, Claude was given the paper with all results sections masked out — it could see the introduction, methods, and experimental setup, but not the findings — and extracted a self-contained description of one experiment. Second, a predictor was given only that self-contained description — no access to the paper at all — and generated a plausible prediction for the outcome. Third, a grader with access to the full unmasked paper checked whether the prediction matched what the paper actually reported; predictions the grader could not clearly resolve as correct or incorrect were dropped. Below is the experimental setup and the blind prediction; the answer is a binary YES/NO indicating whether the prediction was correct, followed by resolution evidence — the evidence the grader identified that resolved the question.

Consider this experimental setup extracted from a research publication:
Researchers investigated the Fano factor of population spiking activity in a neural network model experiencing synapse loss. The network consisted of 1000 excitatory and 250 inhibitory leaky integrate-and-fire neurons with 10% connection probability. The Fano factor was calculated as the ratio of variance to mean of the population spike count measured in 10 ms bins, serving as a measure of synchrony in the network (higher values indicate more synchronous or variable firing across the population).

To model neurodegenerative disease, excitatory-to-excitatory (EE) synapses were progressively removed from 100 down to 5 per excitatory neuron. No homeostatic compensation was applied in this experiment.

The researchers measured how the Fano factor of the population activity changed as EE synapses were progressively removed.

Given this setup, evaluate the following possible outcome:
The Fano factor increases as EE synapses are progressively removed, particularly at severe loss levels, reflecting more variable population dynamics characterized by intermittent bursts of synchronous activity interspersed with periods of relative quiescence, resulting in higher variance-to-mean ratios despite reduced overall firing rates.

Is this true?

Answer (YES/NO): NO